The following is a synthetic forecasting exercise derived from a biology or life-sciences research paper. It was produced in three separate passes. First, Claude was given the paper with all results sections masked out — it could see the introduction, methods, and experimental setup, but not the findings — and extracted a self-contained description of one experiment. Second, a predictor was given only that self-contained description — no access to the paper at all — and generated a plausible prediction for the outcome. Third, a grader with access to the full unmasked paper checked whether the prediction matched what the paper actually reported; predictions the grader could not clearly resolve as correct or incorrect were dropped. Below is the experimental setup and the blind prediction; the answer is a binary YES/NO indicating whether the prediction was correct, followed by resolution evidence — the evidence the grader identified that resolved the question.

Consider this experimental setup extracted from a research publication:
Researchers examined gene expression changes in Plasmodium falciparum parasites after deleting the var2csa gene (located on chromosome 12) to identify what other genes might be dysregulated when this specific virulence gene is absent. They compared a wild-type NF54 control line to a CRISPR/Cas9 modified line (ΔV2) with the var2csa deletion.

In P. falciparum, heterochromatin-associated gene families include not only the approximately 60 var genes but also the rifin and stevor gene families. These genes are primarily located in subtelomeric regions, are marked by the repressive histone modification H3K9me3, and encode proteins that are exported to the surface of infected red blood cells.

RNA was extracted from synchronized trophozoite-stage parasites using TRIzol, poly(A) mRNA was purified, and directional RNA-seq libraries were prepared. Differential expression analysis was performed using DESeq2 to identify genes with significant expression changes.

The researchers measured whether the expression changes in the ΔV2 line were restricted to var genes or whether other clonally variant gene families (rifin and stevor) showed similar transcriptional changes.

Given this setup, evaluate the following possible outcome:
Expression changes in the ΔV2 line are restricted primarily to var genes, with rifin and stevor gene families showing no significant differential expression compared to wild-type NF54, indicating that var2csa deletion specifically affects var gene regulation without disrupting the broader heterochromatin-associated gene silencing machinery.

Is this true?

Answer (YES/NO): NO